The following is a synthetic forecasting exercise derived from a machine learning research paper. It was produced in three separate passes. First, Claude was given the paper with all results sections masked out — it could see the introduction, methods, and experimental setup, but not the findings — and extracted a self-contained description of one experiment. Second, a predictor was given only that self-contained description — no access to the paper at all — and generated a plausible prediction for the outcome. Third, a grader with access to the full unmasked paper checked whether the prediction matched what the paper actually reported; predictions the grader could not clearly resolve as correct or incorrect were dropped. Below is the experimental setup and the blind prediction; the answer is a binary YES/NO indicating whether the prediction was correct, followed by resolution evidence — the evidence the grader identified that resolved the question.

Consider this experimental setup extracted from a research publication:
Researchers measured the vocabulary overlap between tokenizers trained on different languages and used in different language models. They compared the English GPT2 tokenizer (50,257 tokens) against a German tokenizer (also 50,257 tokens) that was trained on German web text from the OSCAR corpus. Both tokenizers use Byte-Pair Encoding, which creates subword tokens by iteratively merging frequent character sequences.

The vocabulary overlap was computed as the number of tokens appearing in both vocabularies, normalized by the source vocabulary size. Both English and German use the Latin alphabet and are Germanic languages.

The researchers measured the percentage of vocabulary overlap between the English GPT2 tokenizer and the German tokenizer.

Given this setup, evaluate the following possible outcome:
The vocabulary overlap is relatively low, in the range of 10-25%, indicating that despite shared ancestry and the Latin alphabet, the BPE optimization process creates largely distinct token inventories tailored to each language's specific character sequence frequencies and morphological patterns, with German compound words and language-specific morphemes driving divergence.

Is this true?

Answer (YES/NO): YES